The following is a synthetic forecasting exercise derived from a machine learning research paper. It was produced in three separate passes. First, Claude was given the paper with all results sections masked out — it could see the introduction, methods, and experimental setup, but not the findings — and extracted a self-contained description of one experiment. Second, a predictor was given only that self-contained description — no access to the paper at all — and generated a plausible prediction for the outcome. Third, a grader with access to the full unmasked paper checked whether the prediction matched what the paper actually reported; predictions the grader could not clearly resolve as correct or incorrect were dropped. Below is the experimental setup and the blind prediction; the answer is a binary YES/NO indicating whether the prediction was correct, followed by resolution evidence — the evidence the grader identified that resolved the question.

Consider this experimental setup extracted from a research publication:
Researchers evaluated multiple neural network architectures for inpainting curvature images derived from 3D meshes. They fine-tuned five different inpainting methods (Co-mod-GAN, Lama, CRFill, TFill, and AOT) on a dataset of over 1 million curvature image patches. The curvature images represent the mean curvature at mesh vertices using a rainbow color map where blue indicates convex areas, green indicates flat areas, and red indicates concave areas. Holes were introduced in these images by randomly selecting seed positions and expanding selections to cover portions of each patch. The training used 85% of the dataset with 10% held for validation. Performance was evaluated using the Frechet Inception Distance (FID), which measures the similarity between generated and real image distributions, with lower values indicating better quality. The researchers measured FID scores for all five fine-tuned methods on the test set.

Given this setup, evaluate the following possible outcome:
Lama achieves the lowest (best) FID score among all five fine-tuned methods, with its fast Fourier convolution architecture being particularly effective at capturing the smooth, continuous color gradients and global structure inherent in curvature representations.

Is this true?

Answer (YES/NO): NO